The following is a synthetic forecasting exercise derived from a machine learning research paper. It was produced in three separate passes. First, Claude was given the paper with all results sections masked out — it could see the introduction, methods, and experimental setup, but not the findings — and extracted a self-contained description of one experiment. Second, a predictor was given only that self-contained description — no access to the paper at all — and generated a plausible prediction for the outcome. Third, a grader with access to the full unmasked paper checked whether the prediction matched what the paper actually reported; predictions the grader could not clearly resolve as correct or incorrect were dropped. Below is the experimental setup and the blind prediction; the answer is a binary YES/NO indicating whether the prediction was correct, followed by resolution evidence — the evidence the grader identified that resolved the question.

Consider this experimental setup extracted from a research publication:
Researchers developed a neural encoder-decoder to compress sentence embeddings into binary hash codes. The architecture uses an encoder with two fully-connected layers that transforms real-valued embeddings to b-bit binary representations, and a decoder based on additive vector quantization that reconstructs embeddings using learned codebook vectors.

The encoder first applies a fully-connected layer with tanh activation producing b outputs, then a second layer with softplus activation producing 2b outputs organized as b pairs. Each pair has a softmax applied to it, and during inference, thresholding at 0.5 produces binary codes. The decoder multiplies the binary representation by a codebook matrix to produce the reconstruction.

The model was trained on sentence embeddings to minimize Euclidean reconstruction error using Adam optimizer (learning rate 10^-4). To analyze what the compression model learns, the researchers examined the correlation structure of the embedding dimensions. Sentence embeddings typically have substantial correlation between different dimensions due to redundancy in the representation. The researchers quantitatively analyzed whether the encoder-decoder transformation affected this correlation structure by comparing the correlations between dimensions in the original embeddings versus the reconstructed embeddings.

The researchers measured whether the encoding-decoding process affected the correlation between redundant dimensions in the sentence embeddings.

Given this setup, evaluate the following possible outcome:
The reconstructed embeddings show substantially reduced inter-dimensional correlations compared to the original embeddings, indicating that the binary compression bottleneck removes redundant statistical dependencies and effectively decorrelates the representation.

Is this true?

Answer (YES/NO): NO